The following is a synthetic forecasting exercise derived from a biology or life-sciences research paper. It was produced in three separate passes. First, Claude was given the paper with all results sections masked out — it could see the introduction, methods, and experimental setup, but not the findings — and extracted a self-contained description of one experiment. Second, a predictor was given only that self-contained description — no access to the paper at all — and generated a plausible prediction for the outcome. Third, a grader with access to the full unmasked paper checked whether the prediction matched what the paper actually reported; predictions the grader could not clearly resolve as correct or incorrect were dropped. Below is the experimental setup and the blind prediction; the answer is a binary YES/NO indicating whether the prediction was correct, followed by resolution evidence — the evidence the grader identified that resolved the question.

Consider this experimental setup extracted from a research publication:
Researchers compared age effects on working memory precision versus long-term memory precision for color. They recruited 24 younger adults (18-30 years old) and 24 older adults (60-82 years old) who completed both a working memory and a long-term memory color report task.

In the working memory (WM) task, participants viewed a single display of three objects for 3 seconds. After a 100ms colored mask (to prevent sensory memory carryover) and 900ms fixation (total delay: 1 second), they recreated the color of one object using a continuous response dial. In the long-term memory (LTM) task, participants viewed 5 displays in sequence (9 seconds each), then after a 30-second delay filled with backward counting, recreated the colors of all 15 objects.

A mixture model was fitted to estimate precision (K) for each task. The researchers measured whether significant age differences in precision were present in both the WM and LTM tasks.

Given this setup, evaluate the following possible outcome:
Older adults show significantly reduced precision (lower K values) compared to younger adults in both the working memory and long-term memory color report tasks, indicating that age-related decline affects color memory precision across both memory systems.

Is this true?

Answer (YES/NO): YES